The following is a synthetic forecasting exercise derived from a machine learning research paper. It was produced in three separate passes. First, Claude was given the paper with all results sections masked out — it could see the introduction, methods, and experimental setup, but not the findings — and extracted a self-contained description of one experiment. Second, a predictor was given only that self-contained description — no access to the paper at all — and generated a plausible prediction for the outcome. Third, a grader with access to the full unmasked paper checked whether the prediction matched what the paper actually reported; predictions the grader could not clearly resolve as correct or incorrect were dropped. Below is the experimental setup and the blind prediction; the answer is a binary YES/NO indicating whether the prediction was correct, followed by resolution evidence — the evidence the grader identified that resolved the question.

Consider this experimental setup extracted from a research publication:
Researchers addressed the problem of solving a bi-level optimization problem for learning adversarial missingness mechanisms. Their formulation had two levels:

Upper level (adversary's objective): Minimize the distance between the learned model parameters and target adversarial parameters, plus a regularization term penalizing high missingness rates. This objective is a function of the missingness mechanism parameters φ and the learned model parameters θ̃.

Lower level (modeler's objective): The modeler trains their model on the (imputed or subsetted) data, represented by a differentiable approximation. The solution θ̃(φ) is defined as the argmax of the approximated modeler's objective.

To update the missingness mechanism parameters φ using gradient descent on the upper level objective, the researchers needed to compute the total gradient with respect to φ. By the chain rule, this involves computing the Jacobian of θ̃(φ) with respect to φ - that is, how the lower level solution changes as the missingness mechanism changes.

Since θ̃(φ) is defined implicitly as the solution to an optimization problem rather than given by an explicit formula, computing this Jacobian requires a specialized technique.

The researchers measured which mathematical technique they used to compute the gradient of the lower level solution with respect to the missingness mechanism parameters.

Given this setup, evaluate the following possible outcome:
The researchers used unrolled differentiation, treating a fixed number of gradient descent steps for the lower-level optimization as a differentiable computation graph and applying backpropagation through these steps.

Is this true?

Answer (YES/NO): NO